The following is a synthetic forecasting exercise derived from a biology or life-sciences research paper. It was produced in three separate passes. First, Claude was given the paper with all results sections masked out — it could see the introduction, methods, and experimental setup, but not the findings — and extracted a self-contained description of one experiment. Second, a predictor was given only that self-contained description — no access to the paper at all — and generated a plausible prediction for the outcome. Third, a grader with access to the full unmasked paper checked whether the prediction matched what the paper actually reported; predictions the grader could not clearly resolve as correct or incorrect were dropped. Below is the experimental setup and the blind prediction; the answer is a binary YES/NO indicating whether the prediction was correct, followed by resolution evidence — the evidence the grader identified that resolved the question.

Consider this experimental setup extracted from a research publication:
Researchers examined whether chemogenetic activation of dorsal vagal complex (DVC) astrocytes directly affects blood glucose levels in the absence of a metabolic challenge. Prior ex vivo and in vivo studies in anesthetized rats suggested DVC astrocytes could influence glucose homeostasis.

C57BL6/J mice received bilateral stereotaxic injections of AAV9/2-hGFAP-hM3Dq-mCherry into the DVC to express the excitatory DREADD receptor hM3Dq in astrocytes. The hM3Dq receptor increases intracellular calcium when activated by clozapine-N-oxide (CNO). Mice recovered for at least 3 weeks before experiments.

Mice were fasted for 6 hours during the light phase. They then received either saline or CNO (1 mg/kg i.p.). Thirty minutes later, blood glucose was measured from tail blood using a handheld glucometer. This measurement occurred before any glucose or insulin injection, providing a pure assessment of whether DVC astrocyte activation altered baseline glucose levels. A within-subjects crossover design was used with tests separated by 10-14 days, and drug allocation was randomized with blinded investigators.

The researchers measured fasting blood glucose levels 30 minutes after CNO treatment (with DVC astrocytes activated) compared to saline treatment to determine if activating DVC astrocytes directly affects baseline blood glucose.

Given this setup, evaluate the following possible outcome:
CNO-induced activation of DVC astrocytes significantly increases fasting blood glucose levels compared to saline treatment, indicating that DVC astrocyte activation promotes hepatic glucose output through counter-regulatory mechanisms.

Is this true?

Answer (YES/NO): NO